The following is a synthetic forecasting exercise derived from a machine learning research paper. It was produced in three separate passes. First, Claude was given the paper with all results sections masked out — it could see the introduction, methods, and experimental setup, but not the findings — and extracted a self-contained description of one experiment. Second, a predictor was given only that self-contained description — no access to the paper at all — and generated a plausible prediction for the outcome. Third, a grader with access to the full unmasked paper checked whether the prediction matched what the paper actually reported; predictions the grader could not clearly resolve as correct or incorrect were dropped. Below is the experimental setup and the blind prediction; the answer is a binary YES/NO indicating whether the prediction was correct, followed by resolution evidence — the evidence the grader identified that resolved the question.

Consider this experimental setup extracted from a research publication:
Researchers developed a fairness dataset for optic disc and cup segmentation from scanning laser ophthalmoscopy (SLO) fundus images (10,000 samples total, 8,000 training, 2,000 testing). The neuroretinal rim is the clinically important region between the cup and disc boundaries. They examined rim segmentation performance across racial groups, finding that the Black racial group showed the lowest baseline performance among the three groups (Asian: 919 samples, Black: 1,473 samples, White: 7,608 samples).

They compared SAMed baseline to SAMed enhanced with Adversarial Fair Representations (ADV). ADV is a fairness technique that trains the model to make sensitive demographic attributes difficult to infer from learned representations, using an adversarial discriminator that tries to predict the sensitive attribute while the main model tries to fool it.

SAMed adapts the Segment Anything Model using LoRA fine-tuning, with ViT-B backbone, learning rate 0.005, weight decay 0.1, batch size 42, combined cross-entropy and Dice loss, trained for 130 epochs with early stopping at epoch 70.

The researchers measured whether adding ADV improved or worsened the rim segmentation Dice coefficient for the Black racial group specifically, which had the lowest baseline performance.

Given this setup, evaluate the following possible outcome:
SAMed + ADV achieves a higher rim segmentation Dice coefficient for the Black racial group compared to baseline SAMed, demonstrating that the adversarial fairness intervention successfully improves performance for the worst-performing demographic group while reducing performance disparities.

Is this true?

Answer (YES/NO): NO